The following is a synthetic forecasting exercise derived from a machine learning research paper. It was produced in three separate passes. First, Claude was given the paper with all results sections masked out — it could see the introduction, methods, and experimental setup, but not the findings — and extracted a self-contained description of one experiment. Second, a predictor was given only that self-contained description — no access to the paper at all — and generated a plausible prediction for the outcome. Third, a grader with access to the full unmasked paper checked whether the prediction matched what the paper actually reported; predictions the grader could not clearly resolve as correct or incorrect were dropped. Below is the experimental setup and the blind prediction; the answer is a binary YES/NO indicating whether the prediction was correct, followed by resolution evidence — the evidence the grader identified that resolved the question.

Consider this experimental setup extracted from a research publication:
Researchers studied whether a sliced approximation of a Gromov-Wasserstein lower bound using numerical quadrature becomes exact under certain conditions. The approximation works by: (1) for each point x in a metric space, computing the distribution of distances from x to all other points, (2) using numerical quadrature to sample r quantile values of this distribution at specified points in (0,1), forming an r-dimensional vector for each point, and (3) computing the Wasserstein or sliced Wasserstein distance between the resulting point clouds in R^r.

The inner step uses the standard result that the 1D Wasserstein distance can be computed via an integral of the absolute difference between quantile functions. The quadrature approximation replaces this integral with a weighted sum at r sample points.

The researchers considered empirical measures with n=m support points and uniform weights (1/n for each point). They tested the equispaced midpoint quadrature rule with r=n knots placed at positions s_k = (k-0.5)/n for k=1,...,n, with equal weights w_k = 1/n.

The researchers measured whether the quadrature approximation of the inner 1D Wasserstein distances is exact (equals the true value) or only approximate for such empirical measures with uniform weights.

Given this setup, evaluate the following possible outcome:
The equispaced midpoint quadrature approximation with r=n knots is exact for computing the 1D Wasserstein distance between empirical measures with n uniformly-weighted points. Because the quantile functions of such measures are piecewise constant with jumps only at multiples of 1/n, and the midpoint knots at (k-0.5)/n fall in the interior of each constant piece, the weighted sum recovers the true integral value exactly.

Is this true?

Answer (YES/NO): YES